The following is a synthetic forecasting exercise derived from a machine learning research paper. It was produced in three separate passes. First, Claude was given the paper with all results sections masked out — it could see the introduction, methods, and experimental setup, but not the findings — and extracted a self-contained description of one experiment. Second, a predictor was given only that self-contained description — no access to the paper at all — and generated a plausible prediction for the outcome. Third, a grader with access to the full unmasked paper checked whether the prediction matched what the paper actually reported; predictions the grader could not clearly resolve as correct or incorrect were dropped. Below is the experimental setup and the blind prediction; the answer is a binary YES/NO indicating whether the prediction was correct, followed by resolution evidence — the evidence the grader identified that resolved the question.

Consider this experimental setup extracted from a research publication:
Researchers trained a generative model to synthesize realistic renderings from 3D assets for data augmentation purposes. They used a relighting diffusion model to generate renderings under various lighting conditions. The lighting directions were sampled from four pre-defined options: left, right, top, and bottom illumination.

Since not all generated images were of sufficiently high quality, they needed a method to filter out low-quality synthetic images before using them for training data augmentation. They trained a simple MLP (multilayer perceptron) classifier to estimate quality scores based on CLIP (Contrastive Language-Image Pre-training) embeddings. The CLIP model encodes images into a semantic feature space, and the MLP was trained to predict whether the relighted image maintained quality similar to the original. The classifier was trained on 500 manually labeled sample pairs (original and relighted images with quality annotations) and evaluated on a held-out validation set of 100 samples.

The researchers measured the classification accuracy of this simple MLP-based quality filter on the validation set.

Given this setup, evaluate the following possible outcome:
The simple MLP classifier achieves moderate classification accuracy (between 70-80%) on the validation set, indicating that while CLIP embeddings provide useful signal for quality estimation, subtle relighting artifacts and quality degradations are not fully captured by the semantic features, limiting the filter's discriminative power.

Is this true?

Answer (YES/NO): NO